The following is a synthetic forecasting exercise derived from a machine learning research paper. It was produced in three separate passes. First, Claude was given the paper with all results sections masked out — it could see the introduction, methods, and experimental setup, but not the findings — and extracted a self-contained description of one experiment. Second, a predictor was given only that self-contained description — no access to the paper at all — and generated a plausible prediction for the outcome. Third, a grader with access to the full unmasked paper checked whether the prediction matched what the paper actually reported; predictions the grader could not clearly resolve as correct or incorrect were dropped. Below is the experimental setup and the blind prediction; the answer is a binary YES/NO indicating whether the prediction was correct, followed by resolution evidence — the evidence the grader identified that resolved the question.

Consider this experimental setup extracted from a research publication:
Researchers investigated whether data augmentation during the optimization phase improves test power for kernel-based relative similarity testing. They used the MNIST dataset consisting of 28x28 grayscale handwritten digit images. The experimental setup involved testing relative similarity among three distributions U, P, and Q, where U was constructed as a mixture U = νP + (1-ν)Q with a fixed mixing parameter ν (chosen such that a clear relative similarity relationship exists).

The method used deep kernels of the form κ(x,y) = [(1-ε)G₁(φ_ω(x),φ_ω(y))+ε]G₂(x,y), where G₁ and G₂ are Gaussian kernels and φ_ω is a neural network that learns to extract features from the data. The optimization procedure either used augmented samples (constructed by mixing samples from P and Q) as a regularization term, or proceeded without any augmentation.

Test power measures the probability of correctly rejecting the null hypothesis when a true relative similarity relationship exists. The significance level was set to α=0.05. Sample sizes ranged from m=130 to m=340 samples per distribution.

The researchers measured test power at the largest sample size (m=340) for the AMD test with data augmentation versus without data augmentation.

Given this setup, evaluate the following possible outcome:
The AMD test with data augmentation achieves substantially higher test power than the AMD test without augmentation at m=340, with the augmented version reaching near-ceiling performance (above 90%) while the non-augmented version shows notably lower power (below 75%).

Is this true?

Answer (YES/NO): NO